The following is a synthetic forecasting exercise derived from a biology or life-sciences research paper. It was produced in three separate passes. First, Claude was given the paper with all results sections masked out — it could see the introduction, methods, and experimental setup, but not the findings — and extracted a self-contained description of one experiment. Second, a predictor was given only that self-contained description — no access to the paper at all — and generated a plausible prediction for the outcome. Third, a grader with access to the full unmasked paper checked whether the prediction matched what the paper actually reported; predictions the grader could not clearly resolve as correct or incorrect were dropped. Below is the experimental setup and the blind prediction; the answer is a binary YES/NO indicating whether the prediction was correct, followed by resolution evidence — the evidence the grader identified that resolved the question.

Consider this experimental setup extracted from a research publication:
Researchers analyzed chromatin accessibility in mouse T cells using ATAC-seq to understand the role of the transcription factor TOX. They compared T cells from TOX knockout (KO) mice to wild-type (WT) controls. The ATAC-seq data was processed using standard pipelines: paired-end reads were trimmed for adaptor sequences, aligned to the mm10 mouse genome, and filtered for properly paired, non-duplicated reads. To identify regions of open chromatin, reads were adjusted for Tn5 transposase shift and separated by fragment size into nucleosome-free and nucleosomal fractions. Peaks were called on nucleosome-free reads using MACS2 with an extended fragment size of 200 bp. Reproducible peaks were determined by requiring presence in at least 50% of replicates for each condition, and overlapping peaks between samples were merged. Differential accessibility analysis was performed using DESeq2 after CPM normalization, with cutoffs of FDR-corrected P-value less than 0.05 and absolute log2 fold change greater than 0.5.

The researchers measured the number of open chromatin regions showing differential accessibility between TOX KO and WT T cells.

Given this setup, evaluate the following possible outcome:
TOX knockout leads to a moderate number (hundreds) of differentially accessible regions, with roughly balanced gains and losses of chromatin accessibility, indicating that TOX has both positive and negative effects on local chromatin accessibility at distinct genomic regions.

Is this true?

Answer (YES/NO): NO